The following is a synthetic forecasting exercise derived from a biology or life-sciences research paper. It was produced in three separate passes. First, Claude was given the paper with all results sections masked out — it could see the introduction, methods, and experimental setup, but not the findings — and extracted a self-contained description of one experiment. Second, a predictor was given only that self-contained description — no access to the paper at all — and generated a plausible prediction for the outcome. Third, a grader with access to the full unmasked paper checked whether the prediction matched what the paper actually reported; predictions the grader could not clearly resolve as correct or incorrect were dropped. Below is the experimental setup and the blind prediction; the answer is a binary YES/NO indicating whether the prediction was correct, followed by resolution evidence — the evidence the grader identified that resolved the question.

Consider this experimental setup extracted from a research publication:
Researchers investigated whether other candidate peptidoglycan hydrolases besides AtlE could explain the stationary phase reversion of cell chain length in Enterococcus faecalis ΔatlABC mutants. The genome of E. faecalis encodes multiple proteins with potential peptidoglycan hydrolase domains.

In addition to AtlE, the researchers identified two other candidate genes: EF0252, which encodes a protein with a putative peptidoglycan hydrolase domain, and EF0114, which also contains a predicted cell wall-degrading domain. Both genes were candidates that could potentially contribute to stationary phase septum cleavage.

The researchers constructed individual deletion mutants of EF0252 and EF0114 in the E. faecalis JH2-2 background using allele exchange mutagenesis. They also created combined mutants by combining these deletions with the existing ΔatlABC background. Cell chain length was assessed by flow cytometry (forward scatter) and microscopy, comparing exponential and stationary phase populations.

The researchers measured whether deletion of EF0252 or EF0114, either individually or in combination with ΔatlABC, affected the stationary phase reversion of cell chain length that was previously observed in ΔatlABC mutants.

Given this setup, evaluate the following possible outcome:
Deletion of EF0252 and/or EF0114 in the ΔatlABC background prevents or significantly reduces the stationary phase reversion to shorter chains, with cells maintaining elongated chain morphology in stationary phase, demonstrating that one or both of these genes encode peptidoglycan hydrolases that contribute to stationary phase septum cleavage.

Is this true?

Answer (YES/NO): NO